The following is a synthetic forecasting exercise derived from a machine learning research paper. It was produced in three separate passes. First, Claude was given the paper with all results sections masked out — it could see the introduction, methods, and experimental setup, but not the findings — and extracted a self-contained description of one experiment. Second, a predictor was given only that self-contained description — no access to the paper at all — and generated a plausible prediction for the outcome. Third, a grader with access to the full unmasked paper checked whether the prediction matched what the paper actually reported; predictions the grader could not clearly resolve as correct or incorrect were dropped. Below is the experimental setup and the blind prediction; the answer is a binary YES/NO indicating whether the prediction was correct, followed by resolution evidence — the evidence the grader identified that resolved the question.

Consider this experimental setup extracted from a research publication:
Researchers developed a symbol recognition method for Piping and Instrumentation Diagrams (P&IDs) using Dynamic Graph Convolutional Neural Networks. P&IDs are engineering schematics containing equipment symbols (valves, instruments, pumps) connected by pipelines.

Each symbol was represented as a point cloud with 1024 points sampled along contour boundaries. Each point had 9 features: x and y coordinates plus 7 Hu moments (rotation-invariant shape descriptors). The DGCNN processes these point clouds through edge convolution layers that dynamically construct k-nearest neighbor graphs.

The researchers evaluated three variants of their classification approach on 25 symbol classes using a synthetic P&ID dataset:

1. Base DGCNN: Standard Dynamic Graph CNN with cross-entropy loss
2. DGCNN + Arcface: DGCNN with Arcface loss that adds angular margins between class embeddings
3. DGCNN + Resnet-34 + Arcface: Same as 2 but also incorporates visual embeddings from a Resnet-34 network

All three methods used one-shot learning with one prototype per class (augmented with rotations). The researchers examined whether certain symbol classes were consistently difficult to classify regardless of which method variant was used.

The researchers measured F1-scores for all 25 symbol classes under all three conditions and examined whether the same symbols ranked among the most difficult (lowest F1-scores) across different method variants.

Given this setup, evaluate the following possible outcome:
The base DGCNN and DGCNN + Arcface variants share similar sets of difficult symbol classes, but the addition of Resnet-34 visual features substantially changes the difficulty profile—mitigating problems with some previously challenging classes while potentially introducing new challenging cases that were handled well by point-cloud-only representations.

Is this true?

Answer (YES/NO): NO